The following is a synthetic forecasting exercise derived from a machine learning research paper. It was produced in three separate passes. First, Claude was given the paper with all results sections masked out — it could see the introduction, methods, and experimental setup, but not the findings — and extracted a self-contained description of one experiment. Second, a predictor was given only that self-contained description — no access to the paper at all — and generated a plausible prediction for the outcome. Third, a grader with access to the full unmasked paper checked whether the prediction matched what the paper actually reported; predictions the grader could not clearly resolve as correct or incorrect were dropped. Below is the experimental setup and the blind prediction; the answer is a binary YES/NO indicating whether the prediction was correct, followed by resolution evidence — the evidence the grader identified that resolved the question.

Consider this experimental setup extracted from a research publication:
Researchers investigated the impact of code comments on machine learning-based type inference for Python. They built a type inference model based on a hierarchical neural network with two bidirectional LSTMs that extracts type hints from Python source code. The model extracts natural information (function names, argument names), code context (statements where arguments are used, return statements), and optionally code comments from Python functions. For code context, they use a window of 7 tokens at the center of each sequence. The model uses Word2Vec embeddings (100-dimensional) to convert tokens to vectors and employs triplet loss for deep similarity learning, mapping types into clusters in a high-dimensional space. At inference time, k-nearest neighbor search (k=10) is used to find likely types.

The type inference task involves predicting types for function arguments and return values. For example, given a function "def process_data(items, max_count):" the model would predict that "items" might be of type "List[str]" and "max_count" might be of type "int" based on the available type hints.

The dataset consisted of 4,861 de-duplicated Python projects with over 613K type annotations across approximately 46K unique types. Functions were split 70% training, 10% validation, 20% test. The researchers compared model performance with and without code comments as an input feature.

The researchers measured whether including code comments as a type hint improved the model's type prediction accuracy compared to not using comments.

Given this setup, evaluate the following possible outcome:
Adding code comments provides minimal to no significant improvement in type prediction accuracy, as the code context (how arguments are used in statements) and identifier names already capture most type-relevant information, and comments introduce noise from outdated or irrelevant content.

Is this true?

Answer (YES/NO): YES